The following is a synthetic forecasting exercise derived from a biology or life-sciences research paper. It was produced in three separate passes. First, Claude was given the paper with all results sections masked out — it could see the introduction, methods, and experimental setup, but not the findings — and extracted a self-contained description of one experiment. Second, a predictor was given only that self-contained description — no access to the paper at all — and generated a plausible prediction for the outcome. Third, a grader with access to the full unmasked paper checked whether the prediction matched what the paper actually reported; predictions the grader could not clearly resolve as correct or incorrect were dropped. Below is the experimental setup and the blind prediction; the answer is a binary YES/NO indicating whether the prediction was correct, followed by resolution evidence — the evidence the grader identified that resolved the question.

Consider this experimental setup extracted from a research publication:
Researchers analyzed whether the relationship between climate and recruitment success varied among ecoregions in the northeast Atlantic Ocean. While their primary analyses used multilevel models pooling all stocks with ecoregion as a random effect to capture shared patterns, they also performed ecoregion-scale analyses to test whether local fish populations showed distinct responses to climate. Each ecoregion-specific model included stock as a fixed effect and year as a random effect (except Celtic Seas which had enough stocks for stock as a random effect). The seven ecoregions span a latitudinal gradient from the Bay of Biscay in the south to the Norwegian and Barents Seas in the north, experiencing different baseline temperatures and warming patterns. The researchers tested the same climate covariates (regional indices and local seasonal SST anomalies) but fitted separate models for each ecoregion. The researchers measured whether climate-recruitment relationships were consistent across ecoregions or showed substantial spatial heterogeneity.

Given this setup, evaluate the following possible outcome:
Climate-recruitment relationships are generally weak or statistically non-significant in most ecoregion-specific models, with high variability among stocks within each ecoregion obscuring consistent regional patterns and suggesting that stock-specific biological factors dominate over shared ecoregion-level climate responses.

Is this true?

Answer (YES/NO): NO